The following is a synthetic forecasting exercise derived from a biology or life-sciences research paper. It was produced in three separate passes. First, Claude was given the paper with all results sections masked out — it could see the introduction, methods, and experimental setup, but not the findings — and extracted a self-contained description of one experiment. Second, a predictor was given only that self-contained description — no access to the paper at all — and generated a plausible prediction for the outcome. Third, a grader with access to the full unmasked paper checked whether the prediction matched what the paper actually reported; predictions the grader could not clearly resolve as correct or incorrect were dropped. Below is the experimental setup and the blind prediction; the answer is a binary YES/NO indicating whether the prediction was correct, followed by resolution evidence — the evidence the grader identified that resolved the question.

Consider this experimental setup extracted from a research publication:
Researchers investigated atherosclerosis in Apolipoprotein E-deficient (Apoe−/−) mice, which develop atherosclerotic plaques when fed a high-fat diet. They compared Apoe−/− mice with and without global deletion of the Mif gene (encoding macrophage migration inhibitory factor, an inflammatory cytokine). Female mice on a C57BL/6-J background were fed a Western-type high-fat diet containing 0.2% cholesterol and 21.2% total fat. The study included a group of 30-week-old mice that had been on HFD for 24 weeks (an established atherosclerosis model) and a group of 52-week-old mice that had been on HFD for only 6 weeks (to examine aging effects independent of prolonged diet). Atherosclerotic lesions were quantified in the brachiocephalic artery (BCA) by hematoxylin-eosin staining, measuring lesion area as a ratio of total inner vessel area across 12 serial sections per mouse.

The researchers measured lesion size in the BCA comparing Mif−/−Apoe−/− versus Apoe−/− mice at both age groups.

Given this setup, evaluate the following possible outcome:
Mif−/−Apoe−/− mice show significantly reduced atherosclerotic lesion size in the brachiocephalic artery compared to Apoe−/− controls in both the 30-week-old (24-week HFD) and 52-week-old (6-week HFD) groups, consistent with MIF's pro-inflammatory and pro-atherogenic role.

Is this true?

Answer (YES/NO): NO